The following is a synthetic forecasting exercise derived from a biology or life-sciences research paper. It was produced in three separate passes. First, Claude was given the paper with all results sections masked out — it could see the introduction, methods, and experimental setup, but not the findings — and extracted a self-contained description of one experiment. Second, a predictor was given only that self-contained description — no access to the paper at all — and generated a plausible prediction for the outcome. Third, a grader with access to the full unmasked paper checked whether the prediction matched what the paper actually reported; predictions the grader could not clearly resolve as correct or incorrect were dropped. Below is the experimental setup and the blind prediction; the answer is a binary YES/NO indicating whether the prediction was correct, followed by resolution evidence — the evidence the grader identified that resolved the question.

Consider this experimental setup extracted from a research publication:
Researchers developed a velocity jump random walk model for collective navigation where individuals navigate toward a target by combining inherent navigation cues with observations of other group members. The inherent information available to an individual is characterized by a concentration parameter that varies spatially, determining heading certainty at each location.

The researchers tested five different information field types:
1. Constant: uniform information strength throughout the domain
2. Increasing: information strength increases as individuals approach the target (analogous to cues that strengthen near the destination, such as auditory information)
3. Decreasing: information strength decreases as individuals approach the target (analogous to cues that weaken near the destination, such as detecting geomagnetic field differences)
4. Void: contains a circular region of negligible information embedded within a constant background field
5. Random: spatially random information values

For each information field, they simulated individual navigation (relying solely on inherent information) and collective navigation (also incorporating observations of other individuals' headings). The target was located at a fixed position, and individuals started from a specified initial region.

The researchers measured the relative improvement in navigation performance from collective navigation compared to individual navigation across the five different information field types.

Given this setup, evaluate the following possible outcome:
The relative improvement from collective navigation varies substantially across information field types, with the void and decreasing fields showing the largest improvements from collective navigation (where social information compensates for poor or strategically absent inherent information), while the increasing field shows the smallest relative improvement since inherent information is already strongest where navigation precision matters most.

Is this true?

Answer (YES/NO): NO